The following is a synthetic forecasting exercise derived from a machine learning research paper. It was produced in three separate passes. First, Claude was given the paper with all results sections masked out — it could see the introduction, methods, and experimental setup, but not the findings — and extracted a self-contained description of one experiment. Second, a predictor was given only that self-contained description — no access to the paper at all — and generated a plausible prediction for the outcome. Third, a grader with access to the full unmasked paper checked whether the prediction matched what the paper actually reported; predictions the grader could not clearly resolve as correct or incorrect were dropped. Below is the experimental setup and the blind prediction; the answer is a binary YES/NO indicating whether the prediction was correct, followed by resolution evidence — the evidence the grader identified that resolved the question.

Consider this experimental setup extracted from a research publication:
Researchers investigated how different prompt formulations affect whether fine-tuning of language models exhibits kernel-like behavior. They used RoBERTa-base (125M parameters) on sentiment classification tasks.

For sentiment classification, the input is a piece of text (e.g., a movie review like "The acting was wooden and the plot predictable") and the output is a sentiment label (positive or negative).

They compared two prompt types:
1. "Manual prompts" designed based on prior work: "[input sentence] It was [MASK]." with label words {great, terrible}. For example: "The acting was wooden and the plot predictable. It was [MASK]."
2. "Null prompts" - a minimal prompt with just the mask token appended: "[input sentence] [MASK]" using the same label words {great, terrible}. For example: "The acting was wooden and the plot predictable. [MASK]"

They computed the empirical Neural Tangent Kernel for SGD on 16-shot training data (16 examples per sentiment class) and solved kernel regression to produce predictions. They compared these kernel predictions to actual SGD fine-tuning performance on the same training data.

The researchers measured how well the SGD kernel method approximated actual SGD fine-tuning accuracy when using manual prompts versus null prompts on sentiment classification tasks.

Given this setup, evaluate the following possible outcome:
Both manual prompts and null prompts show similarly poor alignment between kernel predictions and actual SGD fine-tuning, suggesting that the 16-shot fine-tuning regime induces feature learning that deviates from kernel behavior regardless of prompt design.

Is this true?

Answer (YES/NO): NO